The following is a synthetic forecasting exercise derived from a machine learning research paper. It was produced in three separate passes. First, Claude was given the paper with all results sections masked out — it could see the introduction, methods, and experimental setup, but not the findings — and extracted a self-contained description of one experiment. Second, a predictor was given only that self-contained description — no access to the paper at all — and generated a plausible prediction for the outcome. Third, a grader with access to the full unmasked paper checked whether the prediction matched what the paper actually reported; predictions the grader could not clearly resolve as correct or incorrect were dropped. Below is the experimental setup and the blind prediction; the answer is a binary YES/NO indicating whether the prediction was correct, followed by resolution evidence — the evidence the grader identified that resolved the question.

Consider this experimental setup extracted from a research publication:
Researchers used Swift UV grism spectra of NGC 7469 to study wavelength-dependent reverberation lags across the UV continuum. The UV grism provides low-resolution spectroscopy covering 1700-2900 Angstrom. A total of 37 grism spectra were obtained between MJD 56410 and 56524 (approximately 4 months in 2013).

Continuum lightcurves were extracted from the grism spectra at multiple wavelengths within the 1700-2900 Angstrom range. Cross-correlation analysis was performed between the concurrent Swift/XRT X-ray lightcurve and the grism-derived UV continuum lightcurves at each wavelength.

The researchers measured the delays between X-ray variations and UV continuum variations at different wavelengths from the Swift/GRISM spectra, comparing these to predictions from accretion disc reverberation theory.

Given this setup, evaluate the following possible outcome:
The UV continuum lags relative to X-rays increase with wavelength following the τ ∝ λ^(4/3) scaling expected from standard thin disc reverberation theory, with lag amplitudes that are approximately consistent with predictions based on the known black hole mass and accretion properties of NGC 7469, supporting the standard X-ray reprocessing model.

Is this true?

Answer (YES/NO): NO